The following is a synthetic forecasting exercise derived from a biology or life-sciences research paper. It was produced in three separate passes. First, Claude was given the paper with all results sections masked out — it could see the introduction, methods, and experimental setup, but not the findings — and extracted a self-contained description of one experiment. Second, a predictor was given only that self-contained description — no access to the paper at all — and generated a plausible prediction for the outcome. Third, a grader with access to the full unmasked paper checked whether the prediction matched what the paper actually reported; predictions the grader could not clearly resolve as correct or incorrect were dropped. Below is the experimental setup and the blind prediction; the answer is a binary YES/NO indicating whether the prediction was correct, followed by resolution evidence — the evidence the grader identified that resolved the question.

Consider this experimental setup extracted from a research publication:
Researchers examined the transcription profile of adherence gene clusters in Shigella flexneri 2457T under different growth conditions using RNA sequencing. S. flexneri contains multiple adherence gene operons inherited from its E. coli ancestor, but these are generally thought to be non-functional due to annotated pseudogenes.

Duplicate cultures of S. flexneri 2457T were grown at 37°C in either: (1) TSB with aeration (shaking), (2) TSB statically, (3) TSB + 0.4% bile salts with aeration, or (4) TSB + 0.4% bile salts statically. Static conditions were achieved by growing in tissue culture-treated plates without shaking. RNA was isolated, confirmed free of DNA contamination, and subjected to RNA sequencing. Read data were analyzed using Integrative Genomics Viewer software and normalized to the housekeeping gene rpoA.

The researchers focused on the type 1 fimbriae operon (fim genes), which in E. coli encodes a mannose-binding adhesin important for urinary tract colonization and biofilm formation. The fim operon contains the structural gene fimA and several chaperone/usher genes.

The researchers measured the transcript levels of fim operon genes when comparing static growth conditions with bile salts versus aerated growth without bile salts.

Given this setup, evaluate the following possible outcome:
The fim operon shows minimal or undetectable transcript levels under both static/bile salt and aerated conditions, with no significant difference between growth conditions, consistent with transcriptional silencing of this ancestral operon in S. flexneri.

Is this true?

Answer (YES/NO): NO